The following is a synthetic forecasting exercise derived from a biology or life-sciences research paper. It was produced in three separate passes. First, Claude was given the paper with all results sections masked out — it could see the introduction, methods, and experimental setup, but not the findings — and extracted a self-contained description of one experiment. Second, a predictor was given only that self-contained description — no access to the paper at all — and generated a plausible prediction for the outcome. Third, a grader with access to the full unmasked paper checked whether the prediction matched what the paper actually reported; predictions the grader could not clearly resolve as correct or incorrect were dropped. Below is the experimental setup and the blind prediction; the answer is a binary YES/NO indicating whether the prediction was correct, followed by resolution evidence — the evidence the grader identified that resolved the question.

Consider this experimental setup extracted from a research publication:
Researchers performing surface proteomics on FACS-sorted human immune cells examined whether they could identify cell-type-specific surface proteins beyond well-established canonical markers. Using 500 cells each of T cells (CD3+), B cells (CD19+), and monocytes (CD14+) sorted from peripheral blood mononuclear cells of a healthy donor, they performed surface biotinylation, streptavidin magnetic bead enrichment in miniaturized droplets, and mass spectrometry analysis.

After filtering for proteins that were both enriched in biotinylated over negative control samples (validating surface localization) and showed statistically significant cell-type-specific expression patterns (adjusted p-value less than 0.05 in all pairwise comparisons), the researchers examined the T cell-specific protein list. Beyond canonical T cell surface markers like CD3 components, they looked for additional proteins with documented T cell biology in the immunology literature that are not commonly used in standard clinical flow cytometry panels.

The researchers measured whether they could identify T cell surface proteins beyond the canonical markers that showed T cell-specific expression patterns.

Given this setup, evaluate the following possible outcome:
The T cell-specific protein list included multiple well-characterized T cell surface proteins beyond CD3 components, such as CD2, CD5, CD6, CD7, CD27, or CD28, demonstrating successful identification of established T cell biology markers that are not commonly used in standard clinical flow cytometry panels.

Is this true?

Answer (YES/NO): NO